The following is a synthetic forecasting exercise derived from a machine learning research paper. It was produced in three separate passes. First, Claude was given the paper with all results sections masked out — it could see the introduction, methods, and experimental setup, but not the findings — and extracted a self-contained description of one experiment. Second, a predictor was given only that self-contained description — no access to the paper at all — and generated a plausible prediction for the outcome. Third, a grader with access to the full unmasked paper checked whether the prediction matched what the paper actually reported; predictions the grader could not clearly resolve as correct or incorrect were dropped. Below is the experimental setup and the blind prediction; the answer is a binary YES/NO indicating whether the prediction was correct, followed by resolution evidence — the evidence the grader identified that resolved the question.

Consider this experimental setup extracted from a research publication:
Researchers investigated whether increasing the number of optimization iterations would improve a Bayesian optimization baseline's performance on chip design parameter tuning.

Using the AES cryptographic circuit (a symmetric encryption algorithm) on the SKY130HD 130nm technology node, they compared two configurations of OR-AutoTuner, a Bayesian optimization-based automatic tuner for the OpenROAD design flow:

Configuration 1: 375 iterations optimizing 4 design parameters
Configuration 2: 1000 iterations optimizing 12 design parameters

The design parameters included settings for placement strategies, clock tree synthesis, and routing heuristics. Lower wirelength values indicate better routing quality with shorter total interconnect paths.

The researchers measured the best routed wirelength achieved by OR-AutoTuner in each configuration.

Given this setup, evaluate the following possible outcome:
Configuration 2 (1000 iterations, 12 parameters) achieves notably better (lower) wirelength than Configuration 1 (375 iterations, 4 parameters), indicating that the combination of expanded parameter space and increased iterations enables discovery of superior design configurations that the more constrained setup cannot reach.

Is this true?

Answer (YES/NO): YES